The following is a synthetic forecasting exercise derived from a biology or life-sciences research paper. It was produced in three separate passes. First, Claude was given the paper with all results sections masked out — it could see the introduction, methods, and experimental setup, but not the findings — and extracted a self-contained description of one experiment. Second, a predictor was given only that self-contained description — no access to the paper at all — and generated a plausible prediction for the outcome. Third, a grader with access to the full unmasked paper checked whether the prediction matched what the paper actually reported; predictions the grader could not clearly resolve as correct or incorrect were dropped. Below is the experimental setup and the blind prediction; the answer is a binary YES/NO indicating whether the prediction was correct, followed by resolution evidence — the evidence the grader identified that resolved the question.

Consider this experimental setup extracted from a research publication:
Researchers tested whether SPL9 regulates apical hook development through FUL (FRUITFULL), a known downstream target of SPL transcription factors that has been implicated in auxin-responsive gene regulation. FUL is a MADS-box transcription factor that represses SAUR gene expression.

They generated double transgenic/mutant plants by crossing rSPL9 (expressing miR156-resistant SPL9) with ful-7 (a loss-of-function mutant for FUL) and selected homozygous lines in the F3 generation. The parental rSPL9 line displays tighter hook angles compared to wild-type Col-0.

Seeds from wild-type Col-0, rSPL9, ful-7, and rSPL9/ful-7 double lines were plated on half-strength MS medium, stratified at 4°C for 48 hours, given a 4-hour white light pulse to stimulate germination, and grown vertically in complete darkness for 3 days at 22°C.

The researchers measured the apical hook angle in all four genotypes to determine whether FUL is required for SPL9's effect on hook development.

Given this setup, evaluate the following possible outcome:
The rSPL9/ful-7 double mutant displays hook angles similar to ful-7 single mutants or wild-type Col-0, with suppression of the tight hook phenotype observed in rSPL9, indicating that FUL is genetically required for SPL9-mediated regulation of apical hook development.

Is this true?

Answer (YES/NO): YES